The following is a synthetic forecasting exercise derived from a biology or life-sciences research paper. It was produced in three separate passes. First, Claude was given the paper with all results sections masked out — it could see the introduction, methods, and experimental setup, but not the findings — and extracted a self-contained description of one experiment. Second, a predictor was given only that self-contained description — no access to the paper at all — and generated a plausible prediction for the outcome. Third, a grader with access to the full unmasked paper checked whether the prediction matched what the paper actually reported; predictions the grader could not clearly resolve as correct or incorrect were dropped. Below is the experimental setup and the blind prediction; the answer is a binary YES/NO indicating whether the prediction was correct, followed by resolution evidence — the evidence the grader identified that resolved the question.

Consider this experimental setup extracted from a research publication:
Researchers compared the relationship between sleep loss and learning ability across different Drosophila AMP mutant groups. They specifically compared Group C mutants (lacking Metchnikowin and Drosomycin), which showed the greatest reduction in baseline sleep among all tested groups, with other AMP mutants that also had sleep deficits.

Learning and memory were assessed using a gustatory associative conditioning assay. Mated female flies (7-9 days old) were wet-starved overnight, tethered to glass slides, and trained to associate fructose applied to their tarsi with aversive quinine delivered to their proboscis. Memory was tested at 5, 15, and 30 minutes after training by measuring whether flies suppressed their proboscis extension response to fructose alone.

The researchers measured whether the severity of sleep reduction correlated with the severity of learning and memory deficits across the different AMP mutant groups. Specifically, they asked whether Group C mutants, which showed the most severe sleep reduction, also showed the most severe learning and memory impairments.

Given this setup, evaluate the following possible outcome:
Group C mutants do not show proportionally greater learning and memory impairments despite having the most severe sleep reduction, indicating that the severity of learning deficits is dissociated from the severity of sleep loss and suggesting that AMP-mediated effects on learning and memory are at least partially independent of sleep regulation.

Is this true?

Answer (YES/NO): YES